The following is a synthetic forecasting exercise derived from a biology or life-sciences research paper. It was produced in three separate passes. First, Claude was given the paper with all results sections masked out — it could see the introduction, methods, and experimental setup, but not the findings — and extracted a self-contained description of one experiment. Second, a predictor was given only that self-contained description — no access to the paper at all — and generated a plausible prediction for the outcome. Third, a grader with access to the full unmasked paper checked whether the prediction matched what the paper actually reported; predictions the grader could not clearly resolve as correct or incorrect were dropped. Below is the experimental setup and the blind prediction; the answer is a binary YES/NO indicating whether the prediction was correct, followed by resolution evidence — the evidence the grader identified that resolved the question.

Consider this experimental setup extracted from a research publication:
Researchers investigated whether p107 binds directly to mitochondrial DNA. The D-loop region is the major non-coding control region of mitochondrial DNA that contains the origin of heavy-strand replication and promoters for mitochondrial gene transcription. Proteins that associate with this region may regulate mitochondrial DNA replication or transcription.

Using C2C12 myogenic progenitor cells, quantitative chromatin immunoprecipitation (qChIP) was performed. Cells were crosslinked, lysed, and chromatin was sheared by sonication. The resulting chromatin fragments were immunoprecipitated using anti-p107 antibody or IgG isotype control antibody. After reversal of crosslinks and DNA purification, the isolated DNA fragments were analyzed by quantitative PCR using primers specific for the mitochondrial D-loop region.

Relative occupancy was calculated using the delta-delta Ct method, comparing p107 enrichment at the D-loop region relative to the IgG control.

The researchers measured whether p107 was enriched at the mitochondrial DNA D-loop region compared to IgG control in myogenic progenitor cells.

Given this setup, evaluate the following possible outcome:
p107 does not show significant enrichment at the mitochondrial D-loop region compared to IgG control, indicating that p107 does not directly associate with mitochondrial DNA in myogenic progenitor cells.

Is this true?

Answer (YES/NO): NO